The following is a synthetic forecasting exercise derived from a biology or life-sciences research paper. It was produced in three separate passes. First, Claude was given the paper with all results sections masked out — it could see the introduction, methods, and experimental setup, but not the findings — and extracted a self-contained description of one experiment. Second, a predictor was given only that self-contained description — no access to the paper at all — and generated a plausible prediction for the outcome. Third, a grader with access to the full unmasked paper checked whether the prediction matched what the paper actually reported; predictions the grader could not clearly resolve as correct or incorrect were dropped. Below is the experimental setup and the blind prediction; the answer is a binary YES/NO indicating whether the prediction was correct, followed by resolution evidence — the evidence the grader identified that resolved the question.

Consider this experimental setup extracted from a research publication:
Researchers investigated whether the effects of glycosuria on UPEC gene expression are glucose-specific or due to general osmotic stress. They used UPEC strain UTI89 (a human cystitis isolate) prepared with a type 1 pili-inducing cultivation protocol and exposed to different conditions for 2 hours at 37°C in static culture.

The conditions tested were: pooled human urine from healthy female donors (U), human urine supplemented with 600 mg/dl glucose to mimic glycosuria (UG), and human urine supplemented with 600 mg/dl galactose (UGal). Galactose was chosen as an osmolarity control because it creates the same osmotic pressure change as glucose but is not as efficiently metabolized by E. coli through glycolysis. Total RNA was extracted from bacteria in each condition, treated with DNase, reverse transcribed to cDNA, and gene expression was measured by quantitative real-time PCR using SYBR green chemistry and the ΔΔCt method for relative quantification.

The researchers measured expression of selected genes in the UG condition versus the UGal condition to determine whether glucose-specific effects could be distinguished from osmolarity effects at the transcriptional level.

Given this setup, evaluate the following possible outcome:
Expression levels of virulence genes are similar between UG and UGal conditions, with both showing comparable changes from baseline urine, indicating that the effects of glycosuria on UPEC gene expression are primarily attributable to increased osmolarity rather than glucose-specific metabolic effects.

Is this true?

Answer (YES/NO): YES